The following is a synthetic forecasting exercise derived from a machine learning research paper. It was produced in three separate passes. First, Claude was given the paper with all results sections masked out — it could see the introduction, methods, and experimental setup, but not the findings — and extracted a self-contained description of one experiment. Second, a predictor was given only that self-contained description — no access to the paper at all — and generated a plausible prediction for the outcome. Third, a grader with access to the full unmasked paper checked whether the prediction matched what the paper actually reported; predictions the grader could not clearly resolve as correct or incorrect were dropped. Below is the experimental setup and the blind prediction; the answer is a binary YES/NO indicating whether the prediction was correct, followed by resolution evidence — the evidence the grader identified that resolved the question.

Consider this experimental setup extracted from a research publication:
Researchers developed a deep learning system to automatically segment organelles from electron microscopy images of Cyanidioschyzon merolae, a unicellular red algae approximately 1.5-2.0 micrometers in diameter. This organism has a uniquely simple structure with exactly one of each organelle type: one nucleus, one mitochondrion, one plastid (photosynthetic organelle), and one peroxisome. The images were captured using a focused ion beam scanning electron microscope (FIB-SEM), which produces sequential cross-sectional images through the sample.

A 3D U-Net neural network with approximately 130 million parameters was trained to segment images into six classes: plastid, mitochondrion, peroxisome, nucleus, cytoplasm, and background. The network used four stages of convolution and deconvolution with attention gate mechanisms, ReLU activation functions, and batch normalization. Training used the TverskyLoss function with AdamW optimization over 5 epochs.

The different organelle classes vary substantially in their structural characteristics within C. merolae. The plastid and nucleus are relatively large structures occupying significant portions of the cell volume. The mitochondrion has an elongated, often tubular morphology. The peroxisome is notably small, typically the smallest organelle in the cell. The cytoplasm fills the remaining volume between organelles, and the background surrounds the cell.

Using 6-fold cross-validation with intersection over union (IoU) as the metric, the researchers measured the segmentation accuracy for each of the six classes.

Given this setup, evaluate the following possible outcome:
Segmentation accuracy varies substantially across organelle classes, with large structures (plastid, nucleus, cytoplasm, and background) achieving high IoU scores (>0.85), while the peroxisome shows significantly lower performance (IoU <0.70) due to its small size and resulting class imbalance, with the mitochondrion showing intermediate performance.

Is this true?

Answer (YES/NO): NO